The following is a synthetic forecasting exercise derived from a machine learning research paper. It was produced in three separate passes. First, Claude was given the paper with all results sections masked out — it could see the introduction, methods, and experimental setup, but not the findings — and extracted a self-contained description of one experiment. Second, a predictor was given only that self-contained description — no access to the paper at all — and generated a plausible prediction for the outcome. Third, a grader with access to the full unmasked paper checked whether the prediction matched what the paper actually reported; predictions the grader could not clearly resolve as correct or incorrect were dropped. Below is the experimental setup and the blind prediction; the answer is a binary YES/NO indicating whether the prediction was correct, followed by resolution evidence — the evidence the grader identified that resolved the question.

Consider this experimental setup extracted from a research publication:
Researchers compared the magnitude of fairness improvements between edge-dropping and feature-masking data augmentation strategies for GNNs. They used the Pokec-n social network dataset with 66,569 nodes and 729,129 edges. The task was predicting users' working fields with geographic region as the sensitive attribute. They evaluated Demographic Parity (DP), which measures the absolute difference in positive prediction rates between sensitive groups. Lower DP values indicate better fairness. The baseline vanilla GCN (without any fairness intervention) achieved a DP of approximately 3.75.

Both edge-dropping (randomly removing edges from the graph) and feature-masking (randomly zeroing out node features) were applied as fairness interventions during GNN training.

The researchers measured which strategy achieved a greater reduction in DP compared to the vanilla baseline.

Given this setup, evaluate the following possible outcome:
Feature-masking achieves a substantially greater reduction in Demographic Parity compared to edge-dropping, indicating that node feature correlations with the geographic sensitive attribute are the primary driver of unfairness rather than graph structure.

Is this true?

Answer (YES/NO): NO